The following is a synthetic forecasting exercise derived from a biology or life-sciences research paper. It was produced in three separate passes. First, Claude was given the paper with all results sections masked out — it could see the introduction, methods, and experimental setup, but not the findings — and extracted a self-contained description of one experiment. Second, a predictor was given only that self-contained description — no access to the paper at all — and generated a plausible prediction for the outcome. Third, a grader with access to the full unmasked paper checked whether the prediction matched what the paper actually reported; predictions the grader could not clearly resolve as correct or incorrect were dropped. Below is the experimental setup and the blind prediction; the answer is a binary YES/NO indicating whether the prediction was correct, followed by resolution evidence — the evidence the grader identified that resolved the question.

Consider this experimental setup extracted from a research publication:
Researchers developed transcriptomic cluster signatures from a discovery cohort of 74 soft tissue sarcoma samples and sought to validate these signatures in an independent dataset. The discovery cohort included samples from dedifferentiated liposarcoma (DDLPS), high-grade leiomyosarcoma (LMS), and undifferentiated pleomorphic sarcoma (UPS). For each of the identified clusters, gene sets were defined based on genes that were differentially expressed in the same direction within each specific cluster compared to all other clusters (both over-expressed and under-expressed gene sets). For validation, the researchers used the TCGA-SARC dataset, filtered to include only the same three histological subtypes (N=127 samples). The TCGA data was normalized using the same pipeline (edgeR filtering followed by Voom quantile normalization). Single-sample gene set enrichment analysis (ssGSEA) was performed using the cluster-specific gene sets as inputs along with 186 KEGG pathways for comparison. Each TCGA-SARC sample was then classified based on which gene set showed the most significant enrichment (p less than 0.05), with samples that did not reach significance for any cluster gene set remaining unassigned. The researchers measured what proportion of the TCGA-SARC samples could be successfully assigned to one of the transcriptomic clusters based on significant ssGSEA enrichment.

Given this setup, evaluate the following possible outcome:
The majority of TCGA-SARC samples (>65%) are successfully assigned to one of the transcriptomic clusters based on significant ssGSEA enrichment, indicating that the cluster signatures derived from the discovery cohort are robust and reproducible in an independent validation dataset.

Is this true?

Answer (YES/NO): YES